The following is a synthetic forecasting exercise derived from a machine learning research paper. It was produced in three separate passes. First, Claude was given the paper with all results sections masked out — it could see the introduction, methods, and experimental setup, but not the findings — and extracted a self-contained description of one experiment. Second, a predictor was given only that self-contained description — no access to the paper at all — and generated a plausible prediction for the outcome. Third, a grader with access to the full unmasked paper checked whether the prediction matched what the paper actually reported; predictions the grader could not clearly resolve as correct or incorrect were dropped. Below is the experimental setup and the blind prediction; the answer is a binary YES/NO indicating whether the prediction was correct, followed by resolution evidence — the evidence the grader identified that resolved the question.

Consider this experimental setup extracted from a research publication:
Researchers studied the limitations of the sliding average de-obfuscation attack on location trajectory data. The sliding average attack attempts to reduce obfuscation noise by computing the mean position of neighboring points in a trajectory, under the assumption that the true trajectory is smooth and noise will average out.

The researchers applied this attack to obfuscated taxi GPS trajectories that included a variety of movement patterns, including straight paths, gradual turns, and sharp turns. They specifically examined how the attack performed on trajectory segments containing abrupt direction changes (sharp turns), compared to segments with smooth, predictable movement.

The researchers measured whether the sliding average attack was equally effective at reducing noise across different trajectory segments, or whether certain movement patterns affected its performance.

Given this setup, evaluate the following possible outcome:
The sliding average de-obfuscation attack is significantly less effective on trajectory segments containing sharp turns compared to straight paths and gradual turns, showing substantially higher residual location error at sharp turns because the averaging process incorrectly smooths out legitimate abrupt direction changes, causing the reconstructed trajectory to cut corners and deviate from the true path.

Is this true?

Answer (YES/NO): YES